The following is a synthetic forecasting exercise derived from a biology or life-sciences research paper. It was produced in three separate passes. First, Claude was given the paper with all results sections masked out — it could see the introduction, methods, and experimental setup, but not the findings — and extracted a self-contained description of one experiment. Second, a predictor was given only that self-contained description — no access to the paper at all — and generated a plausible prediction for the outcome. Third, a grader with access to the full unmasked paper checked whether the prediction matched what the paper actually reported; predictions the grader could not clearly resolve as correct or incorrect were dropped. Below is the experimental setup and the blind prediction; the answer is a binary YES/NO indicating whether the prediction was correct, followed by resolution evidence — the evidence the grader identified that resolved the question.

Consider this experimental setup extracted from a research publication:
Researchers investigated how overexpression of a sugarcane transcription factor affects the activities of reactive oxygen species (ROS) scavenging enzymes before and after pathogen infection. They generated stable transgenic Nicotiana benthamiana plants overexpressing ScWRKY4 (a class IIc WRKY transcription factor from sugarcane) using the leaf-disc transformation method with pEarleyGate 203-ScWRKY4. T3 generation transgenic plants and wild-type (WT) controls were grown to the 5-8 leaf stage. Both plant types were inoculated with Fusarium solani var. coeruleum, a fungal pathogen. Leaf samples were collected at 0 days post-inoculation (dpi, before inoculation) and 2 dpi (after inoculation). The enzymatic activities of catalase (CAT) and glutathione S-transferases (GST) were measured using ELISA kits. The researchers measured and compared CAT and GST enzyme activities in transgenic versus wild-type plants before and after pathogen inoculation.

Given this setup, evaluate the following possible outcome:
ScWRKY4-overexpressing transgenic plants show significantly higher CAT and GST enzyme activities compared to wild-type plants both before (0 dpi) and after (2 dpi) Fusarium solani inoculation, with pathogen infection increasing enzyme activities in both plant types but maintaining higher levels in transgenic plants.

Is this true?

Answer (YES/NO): NO